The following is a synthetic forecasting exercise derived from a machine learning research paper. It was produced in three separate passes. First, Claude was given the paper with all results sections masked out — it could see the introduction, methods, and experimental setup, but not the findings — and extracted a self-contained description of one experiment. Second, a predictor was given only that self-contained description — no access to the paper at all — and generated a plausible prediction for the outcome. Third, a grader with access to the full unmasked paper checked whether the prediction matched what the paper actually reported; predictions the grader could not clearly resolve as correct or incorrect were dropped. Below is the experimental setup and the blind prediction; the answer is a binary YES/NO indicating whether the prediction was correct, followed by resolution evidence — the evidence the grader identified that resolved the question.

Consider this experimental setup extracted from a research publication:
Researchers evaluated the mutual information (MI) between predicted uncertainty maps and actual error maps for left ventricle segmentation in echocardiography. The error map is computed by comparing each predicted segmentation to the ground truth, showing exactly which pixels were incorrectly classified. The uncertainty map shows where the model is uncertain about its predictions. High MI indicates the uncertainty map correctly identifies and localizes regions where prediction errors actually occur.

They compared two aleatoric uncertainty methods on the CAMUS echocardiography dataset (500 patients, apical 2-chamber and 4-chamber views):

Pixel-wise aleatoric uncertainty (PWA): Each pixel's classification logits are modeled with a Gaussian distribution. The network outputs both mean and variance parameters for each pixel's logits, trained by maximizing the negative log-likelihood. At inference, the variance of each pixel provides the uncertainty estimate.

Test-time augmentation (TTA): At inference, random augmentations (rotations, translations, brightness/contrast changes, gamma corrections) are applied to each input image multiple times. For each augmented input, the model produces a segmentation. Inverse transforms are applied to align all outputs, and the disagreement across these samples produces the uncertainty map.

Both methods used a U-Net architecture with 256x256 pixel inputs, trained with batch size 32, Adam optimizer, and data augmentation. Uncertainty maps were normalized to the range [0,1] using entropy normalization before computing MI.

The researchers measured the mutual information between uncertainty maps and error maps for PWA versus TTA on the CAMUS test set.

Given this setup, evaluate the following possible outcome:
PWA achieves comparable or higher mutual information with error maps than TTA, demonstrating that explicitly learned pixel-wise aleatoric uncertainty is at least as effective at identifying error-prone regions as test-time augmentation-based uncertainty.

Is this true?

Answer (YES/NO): NO